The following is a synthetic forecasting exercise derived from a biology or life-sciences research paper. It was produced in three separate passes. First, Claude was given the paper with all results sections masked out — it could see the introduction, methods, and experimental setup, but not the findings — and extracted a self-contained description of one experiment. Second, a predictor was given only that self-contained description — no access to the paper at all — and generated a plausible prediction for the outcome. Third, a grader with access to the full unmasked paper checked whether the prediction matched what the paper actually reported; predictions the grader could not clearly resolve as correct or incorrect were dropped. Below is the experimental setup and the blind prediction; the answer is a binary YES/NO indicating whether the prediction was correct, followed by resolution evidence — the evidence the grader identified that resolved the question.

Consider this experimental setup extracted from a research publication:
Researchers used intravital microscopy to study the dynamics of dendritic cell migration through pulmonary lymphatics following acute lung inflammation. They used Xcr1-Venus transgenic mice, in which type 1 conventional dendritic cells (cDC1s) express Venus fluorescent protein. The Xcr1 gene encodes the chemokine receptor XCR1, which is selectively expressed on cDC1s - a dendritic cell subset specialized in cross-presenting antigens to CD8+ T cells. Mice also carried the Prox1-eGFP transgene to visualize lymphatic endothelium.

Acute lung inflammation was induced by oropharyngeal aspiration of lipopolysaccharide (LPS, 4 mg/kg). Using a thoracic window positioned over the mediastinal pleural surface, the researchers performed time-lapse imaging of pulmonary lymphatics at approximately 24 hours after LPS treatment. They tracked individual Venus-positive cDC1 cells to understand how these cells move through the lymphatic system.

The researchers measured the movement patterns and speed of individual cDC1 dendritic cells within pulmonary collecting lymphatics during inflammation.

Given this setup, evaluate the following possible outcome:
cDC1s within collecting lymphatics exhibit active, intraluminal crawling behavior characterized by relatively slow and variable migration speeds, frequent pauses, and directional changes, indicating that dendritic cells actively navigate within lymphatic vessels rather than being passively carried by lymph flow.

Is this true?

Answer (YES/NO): NO